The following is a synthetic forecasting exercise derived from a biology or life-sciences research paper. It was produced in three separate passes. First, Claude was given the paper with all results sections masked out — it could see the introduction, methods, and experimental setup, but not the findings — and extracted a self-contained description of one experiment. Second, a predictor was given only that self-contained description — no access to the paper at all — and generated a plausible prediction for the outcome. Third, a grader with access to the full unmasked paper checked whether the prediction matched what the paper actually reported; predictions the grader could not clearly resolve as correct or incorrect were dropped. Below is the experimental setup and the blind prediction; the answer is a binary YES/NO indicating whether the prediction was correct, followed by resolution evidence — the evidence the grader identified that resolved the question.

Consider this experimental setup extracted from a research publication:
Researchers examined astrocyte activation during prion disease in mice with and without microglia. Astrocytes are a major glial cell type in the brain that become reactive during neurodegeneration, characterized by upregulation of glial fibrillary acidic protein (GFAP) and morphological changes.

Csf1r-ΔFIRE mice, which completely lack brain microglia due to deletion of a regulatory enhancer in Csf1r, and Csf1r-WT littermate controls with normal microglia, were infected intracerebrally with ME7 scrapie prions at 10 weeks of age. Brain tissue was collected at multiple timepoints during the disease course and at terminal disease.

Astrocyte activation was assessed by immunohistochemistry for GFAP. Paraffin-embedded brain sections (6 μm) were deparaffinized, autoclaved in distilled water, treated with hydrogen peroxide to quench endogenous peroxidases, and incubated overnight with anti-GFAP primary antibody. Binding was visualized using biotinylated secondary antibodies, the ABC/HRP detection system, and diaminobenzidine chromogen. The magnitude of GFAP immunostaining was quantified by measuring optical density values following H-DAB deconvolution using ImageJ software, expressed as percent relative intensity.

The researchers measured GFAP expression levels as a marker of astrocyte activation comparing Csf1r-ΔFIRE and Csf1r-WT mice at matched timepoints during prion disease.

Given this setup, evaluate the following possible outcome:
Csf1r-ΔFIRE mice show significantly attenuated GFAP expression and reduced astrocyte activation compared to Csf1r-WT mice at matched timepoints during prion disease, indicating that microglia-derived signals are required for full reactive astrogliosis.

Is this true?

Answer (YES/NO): NO